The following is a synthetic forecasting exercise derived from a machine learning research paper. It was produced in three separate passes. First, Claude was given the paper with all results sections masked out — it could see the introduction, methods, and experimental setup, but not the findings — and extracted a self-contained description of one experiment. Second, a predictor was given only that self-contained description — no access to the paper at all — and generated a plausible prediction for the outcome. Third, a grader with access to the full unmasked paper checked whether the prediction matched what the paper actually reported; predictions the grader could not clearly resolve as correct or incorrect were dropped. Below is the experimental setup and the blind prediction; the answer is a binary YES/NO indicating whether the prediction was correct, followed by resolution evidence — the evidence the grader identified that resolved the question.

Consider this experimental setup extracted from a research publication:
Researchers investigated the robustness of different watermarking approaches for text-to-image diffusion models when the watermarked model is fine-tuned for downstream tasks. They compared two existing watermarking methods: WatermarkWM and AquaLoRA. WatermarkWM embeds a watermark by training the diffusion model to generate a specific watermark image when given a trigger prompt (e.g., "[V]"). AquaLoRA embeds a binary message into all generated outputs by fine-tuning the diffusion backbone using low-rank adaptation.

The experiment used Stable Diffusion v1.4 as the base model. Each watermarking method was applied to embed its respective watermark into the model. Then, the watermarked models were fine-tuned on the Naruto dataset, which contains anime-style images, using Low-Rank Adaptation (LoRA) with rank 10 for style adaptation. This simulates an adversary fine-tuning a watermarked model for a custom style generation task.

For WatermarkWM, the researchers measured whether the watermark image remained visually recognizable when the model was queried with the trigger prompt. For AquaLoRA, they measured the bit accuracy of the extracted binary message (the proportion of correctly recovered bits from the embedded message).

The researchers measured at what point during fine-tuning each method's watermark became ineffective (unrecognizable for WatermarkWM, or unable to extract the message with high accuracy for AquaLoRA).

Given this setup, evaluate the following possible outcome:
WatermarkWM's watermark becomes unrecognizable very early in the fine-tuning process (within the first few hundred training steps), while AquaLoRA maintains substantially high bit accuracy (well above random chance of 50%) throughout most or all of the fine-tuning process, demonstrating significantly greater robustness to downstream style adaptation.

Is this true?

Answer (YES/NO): NO